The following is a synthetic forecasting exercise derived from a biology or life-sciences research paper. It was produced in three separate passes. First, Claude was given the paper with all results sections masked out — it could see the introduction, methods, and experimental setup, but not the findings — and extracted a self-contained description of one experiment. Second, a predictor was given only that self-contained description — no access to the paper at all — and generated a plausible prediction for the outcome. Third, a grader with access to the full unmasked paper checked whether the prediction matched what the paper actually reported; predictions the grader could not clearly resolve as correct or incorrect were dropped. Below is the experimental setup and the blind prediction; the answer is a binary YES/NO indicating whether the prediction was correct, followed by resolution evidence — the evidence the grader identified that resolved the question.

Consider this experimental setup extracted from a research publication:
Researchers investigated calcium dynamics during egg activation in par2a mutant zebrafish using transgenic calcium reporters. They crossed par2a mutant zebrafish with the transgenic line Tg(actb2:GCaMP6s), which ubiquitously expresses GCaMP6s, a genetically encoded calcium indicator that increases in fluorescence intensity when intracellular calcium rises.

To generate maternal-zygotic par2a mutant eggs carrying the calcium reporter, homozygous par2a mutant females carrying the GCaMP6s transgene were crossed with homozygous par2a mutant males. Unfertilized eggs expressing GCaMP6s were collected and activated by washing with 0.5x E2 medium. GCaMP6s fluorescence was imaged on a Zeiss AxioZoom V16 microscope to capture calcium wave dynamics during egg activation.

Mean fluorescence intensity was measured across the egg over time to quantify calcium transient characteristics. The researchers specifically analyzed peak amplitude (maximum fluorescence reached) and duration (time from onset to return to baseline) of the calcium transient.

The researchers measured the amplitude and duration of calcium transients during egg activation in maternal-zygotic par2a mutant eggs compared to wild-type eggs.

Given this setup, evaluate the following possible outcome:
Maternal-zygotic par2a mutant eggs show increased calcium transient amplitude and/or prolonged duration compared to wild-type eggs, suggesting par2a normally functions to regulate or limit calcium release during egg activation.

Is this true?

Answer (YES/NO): NO